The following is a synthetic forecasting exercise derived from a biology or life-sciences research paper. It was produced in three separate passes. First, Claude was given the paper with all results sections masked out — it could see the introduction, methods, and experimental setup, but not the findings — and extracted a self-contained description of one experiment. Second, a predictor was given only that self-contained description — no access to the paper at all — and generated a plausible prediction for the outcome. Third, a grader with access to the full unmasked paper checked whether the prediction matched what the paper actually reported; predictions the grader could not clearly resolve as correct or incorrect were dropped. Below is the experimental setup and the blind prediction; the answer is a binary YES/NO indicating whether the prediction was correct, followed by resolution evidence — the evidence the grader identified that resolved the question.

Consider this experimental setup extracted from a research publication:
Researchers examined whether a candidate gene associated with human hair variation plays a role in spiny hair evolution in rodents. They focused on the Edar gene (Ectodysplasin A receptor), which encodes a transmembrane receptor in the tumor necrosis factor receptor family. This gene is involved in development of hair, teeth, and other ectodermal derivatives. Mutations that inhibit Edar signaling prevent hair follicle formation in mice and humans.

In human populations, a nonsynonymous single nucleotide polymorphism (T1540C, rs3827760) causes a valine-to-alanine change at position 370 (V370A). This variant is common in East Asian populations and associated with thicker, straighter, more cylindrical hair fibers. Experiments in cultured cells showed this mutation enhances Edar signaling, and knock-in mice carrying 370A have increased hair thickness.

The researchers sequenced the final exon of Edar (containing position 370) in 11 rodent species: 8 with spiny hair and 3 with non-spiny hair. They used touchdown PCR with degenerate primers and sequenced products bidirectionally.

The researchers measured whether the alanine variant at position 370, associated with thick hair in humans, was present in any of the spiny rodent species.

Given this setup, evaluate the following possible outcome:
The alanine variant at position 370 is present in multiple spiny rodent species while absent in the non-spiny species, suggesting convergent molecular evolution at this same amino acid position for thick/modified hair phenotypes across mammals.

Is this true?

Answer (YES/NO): NO